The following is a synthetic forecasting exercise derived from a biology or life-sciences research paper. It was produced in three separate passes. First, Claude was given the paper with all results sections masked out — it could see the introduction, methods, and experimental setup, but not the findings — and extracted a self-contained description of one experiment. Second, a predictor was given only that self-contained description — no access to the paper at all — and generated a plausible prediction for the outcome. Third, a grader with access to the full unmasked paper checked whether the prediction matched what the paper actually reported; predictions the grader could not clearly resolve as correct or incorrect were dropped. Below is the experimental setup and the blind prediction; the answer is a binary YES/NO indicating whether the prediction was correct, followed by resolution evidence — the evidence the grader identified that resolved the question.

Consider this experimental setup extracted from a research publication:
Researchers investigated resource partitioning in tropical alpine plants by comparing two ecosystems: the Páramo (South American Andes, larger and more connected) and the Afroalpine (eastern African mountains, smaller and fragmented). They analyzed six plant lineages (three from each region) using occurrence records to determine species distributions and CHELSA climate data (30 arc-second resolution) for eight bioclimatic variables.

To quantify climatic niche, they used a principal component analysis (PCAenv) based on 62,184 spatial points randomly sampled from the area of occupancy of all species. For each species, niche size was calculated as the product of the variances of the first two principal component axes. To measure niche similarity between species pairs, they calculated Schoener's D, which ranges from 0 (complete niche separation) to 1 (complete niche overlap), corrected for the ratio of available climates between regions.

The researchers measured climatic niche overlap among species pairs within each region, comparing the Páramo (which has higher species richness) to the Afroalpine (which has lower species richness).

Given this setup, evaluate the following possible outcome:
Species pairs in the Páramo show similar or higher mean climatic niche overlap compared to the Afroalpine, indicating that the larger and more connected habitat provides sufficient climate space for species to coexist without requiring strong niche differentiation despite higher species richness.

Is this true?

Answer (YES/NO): NO